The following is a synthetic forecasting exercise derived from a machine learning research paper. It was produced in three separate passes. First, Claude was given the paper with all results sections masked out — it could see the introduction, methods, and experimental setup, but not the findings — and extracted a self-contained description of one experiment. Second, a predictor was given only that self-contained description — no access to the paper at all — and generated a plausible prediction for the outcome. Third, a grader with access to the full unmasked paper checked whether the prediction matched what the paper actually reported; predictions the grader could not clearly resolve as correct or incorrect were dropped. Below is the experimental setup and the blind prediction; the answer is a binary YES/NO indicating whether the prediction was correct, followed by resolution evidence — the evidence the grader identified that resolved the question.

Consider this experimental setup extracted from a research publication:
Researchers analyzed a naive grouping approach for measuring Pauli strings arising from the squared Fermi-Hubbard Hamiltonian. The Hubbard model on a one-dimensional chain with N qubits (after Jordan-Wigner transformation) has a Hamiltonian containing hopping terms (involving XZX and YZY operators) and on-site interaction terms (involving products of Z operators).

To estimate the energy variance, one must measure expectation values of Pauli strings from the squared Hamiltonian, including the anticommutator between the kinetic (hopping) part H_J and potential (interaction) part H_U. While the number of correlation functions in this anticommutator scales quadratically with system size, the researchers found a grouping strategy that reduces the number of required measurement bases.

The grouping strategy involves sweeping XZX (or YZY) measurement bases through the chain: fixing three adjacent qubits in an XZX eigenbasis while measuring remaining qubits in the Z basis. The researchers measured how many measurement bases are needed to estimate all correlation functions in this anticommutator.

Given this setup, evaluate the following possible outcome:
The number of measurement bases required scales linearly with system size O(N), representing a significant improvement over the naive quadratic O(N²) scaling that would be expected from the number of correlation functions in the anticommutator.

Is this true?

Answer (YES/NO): YES